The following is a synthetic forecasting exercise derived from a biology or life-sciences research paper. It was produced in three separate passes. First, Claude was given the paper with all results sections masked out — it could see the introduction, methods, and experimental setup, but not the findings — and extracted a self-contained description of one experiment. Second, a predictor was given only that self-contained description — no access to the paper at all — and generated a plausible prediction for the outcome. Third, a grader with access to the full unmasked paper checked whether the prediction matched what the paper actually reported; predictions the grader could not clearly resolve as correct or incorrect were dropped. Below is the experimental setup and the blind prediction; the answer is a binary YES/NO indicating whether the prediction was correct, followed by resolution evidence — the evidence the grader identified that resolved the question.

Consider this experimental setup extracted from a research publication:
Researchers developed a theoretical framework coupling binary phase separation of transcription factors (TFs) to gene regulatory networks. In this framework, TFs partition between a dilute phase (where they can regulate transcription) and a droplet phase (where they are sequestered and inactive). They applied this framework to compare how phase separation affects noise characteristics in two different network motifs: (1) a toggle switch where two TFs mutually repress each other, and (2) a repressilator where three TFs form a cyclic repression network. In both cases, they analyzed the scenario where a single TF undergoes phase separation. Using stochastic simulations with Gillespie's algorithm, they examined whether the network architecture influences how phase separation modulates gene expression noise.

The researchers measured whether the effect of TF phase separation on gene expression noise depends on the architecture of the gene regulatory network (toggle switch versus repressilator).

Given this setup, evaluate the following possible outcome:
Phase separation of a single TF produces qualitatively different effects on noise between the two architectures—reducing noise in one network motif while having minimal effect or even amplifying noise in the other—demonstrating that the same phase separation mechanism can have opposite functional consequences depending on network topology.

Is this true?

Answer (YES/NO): NO